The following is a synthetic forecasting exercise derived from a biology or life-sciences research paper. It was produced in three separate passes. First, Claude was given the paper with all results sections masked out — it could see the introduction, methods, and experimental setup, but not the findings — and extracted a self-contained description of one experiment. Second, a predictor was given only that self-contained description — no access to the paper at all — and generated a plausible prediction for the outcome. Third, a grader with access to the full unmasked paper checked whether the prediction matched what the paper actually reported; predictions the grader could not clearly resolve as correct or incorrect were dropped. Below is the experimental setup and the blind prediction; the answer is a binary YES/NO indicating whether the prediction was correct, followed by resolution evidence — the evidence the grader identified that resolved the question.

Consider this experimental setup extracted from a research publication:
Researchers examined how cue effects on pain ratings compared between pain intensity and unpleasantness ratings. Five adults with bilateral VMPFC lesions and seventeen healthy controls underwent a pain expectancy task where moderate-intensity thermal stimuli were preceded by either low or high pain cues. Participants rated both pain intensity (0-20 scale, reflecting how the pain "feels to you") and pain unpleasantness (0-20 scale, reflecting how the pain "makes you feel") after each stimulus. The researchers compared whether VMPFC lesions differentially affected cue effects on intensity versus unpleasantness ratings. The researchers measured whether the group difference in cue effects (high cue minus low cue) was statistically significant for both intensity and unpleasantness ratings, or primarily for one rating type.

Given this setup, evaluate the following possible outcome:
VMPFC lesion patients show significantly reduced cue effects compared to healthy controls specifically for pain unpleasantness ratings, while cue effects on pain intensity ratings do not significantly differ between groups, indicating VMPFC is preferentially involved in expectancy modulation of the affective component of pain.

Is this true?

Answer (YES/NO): NO